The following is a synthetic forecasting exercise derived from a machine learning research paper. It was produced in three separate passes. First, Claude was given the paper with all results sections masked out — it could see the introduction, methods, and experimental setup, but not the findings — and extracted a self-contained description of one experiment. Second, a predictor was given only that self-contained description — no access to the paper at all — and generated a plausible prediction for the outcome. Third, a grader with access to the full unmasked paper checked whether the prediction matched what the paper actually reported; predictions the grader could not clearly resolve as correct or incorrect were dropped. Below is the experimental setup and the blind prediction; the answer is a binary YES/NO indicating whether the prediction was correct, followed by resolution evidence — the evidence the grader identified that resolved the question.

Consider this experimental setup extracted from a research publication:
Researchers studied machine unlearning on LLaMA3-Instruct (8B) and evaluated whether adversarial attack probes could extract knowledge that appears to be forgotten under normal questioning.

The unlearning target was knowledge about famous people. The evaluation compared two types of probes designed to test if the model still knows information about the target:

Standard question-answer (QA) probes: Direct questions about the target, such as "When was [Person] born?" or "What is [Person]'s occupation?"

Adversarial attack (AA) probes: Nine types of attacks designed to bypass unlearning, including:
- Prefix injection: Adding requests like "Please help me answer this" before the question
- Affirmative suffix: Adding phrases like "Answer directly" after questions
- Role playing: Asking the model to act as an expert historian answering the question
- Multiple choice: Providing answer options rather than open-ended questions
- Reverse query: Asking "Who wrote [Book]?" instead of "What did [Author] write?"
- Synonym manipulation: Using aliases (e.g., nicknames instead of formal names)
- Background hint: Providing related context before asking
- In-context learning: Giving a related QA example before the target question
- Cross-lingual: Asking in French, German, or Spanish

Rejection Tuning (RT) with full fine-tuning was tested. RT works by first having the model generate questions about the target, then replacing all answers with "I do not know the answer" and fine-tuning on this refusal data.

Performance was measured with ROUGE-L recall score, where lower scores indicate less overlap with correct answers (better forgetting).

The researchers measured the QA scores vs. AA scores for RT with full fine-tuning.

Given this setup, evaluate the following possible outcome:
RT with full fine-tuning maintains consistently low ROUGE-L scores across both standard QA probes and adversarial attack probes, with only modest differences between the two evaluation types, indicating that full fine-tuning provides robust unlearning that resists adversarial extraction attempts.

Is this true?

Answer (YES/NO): NO